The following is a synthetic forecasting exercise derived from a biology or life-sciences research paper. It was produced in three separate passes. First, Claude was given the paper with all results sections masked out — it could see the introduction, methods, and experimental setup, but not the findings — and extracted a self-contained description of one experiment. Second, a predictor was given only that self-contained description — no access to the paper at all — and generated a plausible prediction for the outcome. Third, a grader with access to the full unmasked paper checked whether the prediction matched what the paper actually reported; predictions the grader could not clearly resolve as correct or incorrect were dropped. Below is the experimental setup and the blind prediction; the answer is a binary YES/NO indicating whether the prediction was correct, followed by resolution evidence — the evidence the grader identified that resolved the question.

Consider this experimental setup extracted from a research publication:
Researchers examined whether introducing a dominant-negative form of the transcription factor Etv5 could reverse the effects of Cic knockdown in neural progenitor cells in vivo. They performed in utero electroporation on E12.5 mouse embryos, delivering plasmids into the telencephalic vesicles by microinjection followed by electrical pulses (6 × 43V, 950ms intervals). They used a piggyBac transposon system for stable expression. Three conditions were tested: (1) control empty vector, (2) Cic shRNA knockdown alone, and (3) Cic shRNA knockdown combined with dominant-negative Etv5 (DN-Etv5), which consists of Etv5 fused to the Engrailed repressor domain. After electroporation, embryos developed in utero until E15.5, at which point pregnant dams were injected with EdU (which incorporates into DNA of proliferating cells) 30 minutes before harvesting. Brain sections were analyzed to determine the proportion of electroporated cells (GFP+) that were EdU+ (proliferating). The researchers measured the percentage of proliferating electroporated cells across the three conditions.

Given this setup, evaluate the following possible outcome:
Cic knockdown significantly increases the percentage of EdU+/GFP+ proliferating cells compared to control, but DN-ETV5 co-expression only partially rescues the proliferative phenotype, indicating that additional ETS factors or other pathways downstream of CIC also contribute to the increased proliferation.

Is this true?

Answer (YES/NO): NO